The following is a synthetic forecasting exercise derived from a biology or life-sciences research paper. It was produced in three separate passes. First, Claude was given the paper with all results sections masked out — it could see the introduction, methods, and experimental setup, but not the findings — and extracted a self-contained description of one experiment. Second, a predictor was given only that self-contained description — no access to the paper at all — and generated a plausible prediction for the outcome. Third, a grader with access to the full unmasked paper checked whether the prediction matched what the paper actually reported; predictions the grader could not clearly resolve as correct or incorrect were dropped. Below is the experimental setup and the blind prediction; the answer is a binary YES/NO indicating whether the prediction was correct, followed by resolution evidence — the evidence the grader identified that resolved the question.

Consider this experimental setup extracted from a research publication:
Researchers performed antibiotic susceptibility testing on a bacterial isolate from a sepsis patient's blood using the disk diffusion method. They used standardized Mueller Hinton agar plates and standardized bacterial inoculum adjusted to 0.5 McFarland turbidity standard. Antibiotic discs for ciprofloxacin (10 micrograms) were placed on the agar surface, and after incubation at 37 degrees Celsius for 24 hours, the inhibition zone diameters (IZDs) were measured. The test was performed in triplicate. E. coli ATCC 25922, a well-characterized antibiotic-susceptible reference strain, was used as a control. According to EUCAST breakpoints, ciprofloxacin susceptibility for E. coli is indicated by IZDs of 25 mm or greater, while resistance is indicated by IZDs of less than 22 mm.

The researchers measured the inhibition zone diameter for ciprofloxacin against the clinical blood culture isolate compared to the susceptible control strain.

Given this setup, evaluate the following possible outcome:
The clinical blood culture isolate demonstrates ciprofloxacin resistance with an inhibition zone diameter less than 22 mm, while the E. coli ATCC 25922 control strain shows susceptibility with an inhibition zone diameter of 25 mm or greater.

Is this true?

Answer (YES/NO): YES